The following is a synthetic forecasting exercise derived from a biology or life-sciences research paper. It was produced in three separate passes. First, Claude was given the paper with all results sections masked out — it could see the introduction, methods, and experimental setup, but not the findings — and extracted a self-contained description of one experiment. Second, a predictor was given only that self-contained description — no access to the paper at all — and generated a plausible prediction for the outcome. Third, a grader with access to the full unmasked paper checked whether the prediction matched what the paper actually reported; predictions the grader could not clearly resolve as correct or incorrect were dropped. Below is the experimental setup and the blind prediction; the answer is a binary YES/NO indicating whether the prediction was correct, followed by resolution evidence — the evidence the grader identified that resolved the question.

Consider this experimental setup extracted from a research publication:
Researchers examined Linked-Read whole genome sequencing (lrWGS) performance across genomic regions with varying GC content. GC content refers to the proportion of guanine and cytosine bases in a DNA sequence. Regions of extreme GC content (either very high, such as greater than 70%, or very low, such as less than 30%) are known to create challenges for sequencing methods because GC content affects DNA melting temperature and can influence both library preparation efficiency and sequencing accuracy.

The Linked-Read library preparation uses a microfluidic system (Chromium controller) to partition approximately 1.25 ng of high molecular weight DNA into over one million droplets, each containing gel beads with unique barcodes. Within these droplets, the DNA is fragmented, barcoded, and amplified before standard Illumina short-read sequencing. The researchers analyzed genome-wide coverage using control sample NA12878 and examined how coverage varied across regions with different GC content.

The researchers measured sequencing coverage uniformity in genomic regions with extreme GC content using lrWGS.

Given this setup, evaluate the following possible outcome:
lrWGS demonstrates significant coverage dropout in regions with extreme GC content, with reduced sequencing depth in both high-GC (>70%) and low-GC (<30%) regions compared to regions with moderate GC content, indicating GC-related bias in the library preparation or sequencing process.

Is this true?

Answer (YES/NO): YES